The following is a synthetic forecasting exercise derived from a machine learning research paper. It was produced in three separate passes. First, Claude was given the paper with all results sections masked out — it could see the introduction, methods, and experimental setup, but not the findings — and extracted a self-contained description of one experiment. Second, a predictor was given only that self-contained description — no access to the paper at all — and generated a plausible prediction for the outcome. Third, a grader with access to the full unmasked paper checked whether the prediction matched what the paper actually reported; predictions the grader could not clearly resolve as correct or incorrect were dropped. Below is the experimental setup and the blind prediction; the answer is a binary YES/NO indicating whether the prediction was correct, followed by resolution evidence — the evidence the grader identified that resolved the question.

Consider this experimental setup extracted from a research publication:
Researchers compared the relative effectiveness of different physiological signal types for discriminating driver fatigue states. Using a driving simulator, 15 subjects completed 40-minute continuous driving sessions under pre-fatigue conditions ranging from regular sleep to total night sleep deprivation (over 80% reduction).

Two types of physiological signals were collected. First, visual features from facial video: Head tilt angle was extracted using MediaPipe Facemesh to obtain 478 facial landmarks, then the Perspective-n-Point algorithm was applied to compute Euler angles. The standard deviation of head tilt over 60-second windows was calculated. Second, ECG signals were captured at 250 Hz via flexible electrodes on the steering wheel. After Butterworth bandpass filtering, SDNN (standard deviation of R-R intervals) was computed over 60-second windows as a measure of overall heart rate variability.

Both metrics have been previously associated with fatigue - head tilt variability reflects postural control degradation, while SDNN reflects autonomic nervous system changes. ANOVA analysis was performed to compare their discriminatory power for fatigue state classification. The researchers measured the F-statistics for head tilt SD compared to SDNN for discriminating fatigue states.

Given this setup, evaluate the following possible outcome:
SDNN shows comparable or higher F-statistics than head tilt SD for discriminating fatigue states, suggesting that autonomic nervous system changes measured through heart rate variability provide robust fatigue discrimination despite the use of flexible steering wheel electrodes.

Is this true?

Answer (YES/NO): NO